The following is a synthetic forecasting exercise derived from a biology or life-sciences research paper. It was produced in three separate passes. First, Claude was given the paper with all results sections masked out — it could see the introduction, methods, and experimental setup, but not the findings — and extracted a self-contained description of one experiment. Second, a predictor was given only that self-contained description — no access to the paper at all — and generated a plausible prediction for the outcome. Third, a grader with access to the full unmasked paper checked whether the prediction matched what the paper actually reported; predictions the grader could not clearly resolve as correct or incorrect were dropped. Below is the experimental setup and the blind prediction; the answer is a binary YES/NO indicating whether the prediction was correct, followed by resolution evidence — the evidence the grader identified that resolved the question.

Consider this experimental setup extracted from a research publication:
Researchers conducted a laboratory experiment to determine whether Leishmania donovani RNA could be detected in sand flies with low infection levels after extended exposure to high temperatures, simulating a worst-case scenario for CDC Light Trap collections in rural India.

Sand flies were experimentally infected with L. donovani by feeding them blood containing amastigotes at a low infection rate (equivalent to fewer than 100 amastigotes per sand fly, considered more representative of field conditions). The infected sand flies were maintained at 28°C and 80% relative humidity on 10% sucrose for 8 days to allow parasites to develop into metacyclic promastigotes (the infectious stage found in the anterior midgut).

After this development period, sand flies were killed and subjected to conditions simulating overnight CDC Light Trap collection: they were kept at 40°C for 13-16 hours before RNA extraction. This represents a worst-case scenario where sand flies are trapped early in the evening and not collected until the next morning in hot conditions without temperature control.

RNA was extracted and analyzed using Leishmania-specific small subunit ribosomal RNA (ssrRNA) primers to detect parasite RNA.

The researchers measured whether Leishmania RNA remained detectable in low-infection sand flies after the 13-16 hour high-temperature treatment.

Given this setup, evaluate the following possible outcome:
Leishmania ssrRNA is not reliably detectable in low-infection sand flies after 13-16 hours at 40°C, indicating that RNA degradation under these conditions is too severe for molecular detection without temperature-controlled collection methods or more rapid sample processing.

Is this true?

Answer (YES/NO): NO